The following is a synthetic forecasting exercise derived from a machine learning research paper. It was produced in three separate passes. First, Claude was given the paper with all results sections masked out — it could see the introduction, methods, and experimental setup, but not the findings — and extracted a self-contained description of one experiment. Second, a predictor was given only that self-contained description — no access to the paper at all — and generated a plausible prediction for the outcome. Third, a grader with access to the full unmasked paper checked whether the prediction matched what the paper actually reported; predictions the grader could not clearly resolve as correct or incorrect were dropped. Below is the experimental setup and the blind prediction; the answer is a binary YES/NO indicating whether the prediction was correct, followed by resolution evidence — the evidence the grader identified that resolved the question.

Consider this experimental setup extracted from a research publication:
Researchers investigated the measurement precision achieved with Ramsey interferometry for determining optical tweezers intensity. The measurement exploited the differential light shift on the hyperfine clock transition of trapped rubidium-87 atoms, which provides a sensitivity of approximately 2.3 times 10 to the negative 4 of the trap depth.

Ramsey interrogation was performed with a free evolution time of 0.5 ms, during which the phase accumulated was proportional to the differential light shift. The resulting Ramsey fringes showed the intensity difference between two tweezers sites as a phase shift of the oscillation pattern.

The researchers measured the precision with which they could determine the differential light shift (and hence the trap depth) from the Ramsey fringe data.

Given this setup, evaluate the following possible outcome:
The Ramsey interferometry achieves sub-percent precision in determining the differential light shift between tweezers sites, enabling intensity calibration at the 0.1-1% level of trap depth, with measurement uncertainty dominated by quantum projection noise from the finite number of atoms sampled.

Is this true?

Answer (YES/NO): NO